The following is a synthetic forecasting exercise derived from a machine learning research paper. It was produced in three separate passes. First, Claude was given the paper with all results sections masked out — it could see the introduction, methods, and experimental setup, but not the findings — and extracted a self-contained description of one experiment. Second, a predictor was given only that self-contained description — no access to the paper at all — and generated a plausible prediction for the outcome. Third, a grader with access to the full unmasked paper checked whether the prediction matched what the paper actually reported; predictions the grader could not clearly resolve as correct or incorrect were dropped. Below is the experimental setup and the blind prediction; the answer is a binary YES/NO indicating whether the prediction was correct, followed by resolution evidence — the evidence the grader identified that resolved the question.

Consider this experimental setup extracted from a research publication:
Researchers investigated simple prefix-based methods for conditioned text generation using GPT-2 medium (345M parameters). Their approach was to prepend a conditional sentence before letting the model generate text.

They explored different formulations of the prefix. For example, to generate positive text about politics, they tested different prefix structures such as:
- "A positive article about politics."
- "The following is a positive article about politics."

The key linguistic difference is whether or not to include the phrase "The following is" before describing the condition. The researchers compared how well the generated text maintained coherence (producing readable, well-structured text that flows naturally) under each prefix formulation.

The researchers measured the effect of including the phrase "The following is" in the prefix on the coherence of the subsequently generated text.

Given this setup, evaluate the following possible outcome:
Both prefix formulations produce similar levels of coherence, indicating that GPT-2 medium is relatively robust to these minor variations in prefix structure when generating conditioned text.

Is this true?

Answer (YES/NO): NO